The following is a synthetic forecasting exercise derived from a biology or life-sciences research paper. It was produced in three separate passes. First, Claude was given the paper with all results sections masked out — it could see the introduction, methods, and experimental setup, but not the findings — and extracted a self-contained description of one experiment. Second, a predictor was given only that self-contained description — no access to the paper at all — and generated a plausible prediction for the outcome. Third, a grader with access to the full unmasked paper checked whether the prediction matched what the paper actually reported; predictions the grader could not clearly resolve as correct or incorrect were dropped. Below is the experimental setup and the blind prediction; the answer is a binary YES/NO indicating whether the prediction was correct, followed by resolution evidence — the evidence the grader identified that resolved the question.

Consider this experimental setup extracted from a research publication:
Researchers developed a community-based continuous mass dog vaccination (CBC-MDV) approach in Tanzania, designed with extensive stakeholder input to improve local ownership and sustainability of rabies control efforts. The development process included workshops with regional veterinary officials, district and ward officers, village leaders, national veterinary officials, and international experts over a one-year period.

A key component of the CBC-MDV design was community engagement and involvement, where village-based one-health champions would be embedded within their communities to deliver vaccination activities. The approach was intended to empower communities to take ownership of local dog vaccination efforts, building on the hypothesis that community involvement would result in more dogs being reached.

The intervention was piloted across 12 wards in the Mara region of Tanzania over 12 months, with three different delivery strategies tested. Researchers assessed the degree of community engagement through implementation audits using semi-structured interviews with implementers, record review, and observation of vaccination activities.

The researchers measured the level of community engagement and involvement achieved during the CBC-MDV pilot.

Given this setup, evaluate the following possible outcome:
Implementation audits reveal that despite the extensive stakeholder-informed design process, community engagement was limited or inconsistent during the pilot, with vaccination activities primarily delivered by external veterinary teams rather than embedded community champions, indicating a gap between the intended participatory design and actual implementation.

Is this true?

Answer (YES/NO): NO